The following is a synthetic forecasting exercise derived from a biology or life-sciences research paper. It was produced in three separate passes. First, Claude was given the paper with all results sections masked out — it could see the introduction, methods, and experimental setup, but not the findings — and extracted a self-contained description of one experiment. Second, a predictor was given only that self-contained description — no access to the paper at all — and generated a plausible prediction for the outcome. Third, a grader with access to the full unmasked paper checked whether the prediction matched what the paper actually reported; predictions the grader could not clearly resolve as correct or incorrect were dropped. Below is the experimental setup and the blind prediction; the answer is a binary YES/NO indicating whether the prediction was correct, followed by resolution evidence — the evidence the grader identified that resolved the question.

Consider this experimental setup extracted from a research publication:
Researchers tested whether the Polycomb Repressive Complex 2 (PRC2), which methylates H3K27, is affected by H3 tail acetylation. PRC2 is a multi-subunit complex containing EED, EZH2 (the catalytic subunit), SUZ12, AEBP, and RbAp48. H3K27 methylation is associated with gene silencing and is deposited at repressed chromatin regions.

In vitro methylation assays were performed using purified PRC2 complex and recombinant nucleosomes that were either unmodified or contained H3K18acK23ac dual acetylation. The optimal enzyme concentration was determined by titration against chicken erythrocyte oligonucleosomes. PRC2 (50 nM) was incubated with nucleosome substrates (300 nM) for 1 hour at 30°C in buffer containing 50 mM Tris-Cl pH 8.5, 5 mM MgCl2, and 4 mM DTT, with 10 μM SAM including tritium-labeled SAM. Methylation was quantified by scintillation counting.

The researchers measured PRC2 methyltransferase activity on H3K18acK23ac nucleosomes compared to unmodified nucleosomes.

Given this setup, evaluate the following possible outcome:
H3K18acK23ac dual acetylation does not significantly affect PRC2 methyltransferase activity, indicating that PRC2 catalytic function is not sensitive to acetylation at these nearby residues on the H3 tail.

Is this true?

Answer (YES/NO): YES